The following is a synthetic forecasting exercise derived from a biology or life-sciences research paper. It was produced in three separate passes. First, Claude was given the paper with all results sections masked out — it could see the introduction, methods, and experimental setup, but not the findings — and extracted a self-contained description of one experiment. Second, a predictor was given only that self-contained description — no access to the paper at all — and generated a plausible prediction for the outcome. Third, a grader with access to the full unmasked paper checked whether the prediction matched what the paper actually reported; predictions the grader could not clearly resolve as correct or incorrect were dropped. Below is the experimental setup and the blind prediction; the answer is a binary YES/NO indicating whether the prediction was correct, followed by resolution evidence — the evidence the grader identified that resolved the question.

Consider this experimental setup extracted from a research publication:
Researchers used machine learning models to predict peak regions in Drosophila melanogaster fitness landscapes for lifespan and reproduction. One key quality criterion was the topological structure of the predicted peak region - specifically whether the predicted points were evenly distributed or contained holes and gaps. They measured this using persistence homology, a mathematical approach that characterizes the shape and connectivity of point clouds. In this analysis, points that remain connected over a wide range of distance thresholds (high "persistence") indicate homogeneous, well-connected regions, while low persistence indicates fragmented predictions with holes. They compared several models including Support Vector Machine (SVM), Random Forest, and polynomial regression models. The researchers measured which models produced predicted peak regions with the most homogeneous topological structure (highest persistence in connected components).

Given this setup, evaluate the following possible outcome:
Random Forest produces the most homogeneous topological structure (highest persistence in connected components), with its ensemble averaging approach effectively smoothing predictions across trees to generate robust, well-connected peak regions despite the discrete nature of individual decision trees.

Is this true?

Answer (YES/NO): NO